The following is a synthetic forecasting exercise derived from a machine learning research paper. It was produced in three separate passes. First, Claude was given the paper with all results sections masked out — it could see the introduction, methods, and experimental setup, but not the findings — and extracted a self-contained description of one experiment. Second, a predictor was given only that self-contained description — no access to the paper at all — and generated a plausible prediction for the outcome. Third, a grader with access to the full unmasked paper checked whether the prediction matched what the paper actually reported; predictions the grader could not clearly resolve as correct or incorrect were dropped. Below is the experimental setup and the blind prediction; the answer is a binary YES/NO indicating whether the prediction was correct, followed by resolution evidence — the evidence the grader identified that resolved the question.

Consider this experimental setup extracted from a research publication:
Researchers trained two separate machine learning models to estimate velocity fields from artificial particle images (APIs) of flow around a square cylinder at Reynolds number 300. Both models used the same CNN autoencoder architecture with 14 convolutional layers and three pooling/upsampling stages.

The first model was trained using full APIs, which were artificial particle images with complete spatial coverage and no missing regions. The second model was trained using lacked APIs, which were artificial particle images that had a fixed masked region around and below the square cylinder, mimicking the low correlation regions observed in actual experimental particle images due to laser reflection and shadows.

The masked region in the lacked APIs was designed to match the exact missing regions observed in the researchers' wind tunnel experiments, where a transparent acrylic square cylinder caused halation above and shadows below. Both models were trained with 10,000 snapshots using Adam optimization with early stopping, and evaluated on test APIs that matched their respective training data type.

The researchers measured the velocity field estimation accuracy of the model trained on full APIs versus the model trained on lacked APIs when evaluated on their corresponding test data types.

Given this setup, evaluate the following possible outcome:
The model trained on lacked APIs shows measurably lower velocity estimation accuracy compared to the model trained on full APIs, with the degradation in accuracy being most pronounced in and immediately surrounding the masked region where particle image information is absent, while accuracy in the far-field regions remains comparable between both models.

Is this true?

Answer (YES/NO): NO